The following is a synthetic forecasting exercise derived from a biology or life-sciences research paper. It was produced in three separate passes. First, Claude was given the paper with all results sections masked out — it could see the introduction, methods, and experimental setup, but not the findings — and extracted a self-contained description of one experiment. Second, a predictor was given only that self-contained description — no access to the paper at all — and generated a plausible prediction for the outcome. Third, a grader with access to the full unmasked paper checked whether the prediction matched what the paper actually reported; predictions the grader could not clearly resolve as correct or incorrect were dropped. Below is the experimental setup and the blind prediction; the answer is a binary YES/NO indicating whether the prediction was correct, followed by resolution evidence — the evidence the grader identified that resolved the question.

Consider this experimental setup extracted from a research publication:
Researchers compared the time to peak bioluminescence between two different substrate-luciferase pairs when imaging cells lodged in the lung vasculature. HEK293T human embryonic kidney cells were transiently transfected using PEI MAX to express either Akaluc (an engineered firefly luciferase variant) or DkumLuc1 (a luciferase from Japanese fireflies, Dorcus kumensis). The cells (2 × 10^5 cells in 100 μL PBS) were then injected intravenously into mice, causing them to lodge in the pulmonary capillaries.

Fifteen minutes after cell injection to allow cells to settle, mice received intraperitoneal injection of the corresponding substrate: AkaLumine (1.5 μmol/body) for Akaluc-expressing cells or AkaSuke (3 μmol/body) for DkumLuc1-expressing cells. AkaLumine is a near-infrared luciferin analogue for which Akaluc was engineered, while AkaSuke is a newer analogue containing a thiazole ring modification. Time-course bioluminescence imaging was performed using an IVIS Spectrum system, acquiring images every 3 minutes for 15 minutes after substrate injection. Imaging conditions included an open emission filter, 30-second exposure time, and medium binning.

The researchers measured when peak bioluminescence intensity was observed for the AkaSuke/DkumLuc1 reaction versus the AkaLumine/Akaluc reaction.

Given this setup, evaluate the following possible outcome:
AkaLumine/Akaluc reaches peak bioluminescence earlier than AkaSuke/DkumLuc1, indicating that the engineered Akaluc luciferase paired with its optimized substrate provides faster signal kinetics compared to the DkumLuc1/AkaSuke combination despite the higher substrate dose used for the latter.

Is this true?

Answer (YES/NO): YES